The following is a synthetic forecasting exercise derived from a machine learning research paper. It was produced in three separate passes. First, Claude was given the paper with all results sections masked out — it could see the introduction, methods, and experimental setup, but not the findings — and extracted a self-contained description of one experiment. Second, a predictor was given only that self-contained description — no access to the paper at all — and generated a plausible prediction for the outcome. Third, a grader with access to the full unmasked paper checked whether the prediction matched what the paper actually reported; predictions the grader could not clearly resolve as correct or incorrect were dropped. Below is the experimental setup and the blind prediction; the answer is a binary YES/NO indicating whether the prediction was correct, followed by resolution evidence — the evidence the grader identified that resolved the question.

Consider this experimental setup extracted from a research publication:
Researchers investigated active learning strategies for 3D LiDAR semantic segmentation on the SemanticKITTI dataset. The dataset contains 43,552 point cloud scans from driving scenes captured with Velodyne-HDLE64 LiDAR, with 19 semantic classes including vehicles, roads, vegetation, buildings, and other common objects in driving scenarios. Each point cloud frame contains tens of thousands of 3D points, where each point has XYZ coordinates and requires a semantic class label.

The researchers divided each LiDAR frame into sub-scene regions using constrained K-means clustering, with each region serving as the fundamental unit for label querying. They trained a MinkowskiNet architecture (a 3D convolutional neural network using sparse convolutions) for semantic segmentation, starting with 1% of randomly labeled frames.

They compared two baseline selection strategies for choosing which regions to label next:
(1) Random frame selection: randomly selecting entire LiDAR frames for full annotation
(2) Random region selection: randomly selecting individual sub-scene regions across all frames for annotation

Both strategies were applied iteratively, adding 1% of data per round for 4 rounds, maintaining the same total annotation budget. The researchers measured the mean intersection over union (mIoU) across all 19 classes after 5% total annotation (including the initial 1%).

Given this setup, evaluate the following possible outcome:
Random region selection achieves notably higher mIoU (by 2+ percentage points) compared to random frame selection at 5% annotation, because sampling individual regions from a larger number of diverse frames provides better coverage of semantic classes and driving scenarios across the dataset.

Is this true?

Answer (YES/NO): NO